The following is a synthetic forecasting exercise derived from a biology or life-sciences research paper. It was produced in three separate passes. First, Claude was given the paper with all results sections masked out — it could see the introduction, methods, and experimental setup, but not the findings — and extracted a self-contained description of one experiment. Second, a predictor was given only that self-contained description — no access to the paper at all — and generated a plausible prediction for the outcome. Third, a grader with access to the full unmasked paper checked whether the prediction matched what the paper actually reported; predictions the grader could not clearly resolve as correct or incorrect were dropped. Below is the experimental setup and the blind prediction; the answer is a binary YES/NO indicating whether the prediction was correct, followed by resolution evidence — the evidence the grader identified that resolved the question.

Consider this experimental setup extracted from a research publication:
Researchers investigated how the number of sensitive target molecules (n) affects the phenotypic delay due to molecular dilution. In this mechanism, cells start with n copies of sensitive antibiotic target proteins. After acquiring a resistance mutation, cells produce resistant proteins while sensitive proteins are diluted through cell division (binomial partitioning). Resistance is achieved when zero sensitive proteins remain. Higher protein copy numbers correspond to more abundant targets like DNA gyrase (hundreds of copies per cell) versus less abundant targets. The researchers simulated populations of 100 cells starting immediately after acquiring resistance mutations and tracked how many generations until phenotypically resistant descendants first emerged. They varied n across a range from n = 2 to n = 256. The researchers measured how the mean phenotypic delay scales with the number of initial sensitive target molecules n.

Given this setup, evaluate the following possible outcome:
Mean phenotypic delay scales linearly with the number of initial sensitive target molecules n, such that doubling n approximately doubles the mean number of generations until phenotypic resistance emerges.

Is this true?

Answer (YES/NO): NO